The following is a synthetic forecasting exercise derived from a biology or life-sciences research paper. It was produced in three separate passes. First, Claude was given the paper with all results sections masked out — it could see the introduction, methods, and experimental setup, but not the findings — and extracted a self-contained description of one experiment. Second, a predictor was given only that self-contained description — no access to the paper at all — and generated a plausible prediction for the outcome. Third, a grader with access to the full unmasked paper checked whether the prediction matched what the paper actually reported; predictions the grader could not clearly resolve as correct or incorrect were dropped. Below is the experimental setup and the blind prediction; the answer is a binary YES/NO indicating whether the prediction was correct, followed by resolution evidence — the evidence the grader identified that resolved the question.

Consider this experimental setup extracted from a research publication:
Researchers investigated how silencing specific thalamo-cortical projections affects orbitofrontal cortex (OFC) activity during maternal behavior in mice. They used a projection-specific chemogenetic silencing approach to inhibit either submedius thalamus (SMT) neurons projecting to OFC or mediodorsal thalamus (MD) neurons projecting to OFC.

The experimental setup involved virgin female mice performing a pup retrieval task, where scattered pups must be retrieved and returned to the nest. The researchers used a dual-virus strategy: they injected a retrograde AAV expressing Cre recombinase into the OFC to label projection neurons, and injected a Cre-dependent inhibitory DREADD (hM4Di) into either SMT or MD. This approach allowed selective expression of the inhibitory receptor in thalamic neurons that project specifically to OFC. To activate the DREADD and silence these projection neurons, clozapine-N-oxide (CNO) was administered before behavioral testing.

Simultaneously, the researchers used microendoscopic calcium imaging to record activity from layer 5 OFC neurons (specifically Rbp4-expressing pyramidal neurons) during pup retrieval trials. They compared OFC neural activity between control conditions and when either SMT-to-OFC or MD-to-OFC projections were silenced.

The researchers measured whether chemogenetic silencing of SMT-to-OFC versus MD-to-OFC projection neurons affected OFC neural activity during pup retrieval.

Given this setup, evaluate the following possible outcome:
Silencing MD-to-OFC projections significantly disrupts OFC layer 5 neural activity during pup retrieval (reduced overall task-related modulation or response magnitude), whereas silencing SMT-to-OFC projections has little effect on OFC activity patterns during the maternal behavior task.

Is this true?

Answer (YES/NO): NO